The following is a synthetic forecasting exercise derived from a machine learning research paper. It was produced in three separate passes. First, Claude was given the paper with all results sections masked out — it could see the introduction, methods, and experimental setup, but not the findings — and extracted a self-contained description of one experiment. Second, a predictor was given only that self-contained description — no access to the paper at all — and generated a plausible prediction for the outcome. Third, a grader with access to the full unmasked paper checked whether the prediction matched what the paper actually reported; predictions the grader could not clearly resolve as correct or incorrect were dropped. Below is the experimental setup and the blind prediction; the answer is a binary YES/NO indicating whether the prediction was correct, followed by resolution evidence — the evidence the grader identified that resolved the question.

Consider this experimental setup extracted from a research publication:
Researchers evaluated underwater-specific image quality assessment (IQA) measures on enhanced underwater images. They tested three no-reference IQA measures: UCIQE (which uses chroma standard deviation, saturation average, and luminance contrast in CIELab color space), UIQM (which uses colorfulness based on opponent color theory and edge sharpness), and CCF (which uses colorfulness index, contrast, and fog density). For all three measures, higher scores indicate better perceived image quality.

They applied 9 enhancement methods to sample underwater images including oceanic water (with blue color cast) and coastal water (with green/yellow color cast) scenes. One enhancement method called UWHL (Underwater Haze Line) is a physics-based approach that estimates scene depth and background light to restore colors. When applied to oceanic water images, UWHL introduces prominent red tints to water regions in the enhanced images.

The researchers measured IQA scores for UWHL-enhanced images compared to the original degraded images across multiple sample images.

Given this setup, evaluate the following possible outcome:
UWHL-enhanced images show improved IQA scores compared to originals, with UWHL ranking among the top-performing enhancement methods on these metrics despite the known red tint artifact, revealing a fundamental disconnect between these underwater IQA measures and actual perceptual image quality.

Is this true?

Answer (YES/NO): YES